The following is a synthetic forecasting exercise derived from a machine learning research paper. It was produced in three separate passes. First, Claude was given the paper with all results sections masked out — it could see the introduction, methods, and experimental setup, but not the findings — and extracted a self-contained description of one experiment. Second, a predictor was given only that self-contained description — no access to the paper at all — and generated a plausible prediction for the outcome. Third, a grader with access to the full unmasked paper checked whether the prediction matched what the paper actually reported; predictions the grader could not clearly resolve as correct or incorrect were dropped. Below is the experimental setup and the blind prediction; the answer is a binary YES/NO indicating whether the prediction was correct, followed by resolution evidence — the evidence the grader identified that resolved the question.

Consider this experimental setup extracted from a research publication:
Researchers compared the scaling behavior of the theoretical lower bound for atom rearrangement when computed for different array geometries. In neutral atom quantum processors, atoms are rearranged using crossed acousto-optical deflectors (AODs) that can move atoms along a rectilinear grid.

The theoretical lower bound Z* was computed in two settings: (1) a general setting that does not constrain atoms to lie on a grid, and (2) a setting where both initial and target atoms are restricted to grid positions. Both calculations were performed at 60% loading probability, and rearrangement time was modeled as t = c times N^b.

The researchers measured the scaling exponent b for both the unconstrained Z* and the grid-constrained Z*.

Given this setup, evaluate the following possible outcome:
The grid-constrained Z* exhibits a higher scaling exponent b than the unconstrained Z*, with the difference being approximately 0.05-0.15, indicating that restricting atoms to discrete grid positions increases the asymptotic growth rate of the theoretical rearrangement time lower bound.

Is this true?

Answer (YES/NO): NO